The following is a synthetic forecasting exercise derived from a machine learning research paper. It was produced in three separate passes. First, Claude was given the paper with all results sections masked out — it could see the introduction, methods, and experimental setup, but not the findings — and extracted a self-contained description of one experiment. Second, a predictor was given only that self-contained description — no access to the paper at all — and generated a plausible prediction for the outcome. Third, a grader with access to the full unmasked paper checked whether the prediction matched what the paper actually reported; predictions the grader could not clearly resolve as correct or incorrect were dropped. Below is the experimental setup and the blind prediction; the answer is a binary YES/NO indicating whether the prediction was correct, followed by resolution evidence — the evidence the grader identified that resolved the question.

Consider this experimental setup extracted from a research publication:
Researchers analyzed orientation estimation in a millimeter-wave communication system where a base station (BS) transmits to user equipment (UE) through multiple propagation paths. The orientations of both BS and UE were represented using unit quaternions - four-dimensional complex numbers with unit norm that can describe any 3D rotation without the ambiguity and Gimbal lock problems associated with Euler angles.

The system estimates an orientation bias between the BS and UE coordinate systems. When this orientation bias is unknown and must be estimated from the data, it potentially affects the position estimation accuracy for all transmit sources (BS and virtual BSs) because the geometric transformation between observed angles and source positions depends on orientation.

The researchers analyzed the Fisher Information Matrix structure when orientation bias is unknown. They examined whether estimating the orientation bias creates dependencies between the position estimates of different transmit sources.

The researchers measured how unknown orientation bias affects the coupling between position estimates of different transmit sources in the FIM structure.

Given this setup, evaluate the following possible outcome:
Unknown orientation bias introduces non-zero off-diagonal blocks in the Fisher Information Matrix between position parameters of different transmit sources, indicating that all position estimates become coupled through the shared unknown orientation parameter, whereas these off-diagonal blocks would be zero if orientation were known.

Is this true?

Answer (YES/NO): NO